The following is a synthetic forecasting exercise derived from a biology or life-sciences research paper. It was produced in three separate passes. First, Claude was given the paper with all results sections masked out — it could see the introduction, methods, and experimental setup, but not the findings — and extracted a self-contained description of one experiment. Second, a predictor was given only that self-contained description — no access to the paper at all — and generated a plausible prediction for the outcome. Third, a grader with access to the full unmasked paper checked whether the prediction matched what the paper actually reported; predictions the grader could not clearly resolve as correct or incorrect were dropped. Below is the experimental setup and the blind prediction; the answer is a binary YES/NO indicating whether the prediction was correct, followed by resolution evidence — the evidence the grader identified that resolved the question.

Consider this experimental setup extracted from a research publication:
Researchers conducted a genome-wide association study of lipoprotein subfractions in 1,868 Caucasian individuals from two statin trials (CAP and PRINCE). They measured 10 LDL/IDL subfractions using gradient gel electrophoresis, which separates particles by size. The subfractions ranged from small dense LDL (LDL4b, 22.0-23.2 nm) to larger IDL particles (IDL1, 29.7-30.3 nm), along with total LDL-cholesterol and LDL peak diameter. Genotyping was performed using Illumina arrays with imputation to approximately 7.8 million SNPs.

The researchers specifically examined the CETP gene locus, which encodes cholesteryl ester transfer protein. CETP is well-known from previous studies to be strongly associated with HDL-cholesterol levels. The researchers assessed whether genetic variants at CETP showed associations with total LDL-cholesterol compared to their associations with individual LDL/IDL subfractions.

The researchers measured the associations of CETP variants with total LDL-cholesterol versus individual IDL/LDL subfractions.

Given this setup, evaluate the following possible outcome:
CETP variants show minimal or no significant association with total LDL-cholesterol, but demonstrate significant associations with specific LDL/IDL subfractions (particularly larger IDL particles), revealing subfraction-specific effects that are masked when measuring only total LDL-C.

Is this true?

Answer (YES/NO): NO